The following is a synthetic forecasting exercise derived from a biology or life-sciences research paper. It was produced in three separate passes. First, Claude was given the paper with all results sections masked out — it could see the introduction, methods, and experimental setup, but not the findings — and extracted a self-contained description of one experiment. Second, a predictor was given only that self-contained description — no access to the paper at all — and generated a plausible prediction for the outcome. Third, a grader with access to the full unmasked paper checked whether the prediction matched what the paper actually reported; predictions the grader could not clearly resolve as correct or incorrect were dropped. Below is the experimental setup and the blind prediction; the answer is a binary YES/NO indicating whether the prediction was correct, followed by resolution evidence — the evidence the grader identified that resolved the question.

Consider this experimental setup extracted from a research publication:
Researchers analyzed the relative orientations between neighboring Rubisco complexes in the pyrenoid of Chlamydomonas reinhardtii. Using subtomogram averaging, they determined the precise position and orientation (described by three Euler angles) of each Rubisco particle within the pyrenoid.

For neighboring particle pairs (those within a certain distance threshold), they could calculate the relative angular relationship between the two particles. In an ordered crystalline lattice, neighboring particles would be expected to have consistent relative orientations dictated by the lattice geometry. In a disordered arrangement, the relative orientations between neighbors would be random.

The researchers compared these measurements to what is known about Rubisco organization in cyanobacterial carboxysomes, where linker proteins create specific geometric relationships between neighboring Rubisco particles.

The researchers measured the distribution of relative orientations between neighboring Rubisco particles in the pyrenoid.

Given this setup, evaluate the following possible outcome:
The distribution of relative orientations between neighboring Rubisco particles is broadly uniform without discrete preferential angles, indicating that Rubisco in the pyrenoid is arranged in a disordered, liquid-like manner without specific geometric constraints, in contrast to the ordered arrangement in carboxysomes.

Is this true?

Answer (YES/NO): YES